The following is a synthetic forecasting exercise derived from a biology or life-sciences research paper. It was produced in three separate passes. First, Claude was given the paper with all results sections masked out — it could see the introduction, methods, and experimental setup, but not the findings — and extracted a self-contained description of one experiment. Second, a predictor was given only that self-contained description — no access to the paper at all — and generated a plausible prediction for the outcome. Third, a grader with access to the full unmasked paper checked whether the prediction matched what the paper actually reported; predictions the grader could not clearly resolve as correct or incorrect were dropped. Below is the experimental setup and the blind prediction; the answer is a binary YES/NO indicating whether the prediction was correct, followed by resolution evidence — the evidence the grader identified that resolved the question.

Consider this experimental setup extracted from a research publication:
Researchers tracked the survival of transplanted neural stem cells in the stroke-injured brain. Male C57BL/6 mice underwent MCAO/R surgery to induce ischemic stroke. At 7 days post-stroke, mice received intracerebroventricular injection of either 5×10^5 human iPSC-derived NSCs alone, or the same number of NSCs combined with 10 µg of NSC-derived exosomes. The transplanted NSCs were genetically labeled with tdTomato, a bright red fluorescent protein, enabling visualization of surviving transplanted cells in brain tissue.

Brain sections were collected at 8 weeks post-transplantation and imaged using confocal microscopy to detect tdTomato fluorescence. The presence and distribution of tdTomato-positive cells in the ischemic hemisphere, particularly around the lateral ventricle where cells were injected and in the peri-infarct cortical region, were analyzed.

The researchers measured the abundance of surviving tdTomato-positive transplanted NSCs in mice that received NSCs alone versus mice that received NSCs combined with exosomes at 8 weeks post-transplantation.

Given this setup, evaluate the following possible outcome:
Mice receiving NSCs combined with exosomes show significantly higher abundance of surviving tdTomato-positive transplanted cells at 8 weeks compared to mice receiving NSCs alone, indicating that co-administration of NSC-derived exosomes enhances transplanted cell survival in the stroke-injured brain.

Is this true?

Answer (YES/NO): YES